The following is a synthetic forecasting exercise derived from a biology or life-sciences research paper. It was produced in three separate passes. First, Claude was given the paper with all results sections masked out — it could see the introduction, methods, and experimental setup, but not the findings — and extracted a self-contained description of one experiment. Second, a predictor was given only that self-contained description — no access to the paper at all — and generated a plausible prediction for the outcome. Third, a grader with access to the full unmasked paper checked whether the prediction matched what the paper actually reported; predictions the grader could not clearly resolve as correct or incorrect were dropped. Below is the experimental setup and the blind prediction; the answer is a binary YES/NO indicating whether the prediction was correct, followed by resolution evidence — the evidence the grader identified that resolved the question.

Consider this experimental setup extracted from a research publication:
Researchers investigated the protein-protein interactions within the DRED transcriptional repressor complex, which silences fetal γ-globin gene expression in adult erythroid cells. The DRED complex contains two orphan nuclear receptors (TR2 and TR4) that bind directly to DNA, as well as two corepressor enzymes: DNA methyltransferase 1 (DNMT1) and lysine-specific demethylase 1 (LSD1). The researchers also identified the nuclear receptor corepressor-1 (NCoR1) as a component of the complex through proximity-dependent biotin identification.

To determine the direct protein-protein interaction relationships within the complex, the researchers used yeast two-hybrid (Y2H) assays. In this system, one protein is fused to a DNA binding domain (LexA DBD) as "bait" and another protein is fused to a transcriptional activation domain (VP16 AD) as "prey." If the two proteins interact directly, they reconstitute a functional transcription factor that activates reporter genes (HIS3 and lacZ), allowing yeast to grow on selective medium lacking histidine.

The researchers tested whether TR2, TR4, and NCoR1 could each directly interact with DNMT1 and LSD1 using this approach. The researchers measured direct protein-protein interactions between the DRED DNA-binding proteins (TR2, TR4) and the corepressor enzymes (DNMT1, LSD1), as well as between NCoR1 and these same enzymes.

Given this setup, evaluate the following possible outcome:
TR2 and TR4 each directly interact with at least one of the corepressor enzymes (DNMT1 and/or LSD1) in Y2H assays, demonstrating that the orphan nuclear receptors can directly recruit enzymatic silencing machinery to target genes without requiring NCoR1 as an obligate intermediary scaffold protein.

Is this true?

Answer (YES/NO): NO